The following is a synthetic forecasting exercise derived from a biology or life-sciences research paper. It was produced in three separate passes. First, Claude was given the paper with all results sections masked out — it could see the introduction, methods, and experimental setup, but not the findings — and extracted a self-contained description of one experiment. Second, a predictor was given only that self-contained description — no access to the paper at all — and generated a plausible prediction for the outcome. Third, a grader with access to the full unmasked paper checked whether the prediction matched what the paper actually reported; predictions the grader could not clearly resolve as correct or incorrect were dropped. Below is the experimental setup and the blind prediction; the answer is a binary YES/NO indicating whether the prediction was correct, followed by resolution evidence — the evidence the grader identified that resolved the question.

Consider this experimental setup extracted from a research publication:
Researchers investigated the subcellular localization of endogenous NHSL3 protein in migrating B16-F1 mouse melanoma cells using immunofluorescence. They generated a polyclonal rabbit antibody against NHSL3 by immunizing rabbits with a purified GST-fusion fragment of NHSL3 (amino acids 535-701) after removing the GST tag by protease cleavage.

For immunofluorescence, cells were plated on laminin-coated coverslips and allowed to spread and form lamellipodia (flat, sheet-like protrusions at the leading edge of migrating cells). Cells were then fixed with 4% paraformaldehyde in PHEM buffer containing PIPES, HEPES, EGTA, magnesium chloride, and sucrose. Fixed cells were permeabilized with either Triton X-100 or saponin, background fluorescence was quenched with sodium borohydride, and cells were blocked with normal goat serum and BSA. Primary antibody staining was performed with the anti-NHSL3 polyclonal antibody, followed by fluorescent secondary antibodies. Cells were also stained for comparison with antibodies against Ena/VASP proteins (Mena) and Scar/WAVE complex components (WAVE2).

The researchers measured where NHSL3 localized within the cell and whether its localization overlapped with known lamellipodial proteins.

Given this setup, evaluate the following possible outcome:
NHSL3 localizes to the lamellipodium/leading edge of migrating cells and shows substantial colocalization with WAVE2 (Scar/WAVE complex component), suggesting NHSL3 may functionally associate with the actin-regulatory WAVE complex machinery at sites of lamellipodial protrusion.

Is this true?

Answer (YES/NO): YES